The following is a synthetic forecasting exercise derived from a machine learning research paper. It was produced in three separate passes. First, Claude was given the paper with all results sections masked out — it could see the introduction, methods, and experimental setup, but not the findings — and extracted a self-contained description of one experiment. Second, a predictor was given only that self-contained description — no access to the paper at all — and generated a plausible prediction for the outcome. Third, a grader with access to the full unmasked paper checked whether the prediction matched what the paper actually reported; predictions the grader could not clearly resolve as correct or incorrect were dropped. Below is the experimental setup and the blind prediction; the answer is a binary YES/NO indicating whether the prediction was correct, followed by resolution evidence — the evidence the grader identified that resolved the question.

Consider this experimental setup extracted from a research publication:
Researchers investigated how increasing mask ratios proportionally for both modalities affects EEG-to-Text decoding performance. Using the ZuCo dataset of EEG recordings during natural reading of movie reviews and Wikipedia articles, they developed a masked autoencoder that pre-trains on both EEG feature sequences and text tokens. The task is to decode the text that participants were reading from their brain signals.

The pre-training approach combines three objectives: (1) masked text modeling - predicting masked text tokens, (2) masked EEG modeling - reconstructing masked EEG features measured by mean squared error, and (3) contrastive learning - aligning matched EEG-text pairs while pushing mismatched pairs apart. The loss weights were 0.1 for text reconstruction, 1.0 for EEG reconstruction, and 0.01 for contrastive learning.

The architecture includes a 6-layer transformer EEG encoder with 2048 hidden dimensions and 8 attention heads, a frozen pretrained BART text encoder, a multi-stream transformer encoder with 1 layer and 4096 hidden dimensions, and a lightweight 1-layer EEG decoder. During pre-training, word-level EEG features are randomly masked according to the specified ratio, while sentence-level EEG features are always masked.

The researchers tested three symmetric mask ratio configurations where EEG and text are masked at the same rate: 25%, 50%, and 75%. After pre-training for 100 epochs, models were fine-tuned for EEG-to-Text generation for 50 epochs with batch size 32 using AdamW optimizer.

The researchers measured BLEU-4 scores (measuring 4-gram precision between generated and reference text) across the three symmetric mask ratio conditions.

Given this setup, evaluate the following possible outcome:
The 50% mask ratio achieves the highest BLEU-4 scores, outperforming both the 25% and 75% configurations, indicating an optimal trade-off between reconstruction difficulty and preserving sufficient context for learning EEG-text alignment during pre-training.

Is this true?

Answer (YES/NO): NO